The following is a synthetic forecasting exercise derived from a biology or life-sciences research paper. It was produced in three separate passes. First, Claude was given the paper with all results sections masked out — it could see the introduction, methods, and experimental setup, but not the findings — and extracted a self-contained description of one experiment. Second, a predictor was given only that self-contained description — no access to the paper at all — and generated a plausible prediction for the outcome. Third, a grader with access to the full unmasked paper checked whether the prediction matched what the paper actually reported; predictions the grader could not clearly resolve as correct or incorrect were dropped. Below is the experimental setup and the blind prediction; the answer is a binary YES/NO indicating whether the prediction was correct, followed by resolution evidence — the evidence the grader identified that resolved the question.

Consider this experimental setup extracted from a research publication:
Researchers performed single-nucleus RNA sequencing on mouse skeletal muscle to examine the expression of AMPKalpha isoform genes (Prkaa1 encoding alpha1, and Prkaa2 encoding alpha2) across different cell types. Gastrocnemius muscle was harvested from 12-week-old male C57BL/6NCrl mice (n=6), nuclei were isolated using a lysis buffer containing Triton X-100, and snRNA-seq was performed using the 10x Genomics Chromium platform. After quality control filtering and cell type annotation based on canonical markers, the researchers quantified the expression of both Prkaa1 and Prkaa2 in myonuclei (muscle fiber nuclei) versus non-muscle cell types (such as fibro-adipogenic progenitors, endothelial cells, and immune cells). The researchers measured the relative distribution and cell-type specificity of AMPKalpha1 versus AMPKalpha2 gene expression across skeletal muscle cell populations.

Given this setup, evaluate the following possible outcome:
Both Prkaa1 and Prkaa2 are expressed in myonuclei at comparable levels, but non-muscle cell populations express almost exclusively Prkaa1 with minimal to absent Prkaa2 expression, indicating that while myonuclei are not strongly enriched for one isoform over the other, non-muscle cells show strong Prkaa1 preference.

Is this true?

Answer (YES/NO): NO